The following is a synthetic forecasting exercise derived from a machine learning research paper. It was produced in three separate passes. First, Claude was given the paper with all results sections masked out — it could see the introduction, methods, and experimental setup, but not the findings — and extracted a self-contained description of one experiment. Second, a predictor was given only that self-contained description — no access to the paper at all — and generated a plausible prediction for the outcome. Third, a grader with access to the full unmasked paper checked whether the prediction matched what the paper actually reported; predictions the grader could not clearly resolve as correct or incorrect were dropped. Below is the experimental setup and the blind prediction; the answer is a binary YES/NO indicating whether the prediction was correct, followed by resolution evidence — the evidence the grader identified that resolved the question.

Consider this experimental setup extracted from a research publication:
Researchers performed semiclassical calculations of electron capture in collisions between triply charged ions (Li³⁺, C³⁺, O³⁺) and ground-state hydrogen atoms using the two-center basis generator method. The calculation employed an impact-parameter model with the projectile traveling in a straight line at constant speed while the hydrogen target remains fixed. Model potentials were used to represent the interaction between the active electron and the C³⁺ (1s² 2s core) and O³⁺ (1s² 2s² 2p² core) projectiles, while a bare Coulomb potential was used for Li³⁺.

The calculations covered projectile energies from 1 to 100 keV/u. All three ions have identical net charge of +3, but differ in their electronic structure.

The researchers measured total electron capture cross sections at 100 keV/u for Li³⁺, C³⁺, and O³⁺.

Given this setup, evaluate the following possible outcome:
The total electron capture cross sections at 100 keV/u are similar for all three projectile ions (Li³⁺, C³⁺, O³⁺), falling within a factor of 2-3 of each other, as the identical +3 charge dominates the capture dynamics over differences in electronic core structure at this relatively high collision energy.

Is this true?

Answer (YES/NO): YES